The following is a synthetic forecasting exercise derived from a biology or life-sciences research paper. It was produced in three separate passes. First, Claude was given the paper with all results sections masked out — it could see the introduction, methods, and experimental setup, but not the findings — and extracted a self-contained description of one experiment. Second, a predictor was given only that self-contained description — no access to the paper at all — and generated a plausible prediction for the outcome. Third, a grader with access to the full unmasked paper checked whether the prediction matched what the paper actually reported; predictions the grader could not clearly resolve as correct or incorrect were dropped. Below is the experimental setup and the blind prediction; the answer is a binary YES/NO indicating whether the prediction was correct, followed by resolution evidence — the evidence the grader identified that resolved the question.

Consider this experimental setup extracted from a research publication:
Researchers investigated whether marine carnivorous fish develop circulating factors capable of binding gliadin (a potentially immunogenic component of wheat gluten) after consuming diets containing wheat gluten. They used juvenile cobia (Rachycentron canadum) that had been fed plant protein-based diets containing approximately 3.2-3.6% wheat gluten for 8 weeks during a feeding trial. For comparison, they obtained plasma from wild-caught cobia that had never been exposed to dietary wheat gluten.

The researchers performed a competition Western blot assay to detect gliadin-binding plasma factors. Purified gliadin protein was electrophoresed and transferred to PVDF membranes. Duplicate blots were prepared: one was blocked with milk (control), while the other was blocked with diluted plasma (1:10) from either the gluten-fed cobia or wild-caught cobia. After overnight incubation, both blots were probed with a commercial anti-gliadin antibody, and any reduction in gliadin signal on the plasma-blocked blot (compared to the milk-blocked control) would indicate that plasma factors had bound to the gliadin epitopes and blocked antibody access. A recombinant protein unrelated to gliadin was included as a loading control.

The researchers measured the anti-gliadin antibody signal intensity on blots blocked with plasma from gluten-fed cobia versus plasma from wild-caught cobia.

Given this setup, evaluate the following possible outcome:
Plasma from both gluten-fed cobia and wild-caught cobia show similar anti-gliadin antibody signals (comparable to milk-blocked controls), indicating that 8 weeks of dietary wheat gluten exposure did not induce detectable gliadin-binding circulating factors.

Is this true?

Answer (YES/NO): NO